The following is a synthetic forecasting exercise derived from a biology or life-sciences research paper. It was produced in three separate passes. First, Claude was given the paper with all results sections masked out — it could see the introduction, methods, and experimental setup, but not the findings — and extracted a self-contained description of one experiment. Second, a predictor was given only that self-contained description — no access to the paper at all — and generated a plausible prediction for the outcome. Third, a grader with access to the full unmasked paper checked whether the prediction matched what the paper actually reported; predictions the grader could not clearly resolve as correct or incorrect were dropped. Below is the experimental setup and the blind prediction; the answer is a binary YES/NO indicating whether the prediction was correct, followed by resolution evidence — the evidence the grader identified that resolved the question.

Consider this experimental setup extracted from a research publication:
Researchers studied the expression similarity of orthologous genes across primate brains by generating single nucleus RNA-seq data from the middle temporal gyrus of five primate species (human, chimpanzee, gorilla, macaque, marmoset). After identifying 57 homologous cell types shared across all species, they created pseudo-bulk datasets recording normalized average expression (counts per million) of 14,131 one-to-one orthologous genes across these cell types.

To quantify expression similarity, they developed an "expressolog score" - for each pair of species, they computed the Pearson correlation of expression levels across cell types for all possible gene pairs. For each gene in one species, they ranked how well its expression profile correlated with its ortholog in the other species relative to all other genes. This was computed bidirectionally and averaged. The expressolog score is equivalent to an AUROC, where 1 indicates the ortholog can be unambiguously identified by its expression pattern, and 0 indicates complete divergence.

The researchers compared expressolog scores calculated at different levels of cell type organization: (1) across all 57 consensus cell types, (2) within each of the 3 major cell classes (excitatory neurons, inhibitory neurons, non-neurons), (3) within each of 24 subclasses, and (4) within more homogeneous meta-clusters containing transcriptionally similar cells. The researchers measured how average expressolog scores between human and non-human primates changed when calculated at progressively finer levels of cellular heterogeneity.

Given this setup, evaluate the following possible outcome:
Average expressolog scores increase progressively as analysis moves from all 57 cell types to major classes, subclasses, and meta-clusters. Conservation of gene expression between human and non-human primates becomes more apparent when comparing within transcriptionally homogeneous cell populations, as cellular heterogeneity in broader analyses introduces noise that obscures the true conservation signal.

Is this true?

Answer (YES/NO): NO